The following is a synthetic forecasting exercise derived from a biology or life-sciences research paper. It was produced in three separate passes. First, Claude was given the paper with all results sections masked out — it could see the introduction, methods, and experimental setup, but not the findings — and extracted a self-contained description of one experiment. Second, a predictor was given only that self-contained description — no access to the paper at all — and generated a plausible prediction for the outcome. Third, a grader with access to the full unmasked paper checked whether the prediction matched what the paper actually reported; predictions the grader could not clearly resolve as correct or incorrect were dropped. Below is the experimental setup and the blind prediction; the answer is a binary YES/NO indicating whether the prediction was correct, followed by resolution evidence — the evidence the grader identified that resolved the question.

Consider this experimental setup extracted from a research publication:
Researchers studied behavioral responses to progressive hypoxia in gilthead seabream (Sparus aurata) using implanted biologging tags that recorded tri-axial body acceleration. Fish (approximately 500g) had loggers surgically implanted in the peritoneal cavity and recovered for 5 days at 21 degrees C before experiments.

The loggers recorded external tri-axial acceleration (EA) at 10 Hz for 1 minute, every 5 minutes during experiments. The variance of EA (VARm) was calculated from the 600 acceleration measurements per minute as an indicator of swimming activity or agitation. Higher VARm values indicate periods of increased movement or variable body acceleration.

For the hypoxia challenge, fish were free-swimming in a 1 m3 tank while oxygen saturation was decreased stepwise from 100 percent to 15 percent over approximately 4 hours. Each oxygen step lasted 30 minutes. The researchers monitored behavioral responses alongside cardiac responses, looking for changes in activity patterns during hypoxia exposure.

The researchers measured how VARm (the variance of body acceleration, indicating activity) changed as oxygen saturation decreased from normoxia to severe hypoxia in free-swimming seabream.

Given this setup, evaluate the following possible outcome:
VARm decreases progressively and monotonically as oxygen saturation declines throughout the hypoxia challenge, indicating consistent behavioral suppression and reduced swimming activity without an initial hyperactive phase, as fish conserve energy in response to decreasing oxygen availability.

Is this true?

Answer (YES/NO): NO